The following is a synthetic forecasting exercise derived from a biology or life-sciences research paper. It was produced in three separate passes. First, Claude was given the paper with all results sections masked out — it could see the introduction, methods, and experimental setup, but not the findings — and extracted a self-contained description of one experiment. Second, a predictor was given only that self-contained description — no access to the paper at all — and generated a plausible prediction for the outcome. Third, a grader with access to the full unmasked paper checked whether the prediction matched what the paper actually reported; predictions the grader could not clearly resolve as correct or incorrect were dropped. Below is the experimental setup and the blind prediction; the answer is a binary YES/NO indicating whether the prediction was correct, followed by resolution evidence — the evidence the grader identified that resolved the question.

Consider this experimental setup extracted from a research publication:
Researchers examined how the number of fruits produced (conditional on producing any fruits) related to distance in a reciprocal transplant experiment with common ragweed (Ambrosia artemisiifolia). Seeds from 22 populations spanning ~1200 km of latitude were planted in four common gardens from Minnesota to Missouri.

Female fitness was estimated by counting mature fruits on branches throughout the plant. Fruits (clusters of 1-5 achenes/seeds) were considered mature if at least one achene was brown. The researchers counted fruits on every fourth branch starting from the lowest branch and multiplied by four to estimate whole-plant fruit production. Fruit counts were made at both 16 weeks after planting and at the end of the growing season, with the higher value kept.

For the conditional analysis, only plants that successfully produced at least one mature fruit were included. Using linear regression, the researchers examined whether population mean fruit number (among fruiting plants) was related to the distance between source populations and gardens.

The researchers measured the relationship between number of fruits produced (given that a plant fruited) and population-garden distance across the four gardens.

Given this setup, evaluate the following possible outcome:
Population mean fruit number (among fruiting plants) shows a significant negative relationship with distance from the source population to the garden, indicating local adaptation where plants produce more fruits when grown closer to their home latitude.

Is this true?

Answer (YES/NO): NO